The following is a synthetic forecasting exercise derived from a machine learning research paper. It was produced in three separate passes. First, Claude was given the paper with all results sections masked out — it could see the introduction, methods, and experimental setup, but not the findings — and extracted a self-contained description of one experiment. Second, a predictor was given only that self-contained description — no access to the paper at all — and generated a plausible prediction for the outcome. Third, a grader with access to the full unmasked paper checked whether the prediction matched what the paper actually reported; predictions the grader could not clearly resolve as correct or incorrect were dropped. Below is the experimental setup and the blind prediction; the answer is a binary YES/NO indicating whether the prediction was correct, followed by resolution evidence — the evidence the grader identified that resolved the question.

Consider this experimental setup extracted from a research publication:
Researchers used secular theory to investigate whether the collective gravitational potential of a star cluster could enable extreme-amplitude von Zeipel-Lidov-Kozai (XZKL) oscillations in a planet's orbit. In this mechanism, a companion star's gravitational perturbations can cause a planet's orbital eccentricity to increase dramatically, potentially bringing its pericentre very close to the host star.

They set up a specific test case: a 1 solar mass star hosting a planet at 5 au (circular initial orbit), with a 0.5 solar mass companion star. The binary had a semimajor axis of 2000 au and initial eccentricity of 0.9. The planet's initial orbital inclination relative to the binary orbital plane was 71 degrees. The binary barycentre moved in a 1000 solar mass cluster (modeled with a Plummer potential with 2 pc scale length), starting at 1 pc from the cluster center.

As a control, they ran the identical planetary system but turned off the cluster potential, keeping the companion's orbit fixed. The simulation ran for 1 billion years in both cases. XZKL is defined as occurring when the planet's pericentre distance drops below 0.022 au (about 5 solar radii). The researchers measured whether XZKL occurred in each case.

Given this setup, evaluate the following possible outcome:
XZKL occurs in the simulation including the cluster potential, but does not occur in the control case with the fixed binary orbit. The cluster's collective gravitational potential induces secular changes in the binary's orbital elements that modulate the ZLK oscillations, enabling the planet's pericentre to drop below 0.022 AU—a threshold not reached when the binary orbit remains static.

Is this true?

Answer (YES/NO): YES